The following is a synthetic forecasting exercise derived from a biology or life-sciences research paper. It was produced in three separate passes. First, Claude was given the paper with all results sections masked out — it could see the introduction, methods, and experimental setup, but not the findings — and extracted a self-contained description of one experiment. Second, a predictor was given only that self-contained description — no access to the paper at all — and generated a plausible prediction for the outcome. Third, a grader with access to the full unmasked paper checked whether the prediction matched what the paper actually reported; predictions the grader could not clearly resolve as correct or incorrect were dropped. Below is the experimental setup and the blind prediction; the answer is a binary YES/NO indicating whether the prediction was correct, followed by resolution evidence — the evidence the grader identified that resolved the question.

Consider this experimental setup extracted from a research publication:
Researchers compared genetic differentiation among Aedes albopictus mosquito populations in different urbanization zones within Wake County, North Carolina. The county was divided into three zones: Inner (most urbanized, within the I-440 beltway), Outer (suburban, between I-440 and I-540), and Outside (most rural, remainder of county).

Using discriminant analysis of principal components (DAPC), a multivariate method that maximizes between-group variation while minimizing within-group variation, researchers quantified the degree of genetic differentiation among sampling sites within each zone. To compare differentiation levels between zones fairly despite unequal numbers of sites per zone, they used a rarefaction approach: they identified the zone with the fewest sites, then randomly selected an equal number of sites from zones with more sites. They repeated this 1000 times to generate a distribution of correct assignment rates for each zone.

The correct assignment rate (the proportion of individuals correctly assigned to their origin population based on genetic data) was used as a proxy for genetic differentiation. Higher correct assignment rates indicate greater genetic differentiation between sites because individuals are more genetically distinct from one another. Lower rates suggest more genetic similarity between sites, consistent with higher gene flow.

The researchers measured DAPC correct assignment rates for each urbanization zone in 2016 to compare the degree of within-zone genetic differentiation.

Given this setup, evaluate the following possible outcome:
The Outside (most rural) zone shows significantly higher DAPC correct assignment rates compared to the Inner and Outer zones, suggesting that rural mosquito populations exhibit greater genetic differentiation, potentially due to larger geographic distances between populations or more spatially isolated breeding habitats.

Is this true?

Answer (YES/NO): NO